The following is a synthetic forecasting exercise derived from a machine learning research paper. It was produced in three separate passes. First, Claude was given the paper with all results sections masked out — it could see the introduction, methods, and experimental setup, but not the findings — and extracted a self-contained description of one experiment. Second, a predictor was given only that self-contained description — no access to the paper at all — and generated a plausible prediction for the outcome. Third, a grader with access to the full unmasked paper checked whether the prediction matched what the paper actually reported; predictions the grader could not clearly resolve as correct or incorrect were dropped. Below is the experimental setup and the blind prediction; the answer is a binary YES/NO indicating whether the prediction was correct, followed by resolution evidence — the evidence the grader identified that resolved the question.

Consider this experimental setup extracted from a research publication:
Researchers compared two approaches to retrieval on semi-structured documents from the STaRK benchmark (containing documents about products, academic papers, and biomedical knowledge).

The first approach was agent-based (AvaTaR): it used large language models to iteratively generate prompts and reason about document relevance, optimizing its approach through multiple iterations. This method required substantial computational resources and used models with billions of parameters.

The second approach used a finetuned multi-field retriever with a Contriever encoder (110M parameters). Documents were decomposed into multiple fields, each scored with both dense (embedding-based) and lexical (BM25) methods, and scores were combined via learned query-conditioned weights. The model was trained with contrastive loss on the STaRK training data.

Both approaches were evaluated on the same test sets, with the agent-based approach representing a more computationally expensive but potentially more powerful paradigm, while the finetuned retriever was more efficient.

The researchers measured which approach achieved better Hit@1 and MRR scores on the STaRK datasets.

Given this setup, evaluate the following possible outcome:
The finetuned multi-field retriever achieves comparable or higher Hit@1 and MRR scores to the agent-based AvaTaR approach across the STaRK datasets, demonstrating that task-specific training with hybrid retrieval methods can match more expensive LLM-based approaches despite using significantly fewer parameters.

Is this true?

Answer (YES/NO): YES